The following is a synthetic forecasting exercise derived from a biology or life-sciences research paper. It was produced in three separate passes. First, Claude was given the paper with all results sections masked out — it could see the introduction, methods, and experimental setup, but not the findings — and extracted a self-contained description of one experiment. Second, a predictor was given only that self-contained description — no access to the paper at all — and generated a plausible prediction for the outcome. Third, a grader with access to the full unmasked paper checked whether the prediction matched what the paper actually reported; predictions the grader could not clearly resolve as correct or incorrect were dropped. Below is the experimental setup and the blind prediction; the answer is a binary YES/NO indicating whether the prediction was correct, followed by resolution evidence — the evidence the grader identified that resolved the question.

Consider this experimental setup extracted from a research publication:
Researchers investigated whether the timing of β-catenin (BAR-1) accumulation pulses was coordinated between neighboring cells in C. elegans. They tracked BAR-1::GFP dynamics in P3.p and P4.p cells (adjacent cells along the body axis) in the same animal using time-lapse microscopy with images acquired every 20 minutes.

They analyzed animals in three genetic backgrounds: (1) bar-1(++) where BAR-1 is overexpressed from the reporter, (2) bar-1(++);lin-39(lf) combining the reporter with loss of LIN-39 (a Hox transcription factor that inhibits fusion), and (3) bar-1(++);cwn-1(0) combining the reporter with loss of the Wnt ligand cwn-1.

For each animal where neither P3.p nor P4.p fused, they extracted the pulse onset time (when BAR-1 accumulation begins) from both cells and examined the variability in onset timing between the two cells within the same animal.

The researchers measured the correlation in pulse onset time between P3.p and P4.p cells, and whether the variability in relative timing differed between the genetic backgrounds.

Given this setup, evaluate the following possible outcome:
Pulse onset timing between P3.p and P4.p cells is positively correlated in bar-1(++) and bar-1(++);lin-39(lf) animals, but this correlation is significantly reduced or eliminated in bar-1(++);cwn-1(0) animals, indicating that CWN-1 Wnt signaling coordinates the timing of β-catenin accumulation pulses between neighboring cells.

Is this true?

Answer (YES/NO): NO